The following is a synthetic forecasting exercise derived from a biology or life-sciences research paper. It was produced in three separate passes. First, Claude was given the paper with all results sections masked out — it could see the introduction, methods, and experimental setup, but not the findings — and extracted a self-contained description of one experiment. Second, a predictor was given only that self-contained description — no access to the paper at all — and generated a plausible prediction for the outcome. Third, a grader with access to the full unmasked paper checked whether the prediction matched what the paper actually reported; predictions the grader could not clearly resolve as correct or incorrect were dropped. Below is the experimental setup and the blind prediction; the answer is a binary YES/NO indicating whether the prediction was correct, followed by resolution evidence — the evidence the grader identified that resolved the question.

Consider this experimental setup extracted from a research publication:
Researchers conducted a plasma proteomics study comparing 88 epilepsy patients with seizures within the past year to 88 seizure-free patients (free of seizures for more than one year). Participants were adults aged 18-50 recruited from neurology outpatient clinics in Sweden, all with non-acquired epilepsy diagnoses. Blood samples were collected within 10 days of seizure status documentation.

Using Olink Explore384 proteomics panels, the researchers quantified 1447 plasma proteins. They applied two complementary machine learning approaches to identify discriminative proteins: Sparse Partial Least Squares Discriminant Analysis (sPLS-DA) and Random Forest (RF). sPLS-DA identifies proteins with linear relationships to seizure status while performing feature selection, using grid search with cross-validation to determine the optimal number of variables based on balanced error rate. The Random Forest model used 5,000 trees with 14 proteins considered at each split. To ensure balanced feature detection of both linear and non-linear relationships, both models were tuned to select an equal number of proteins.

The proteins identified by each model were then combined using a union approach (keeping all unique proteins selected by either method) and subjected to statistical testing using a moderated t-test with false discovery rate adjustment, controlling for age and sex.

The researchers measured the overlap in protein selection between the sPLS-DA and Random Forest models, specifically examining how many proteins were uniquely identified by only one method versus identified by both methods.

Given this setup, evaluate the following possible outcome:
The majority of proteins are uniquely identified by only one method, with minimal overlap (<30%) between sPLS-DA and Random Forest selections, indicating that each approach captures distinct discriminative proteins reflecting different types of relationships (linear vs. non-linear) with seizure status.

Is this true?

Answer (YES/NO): NO